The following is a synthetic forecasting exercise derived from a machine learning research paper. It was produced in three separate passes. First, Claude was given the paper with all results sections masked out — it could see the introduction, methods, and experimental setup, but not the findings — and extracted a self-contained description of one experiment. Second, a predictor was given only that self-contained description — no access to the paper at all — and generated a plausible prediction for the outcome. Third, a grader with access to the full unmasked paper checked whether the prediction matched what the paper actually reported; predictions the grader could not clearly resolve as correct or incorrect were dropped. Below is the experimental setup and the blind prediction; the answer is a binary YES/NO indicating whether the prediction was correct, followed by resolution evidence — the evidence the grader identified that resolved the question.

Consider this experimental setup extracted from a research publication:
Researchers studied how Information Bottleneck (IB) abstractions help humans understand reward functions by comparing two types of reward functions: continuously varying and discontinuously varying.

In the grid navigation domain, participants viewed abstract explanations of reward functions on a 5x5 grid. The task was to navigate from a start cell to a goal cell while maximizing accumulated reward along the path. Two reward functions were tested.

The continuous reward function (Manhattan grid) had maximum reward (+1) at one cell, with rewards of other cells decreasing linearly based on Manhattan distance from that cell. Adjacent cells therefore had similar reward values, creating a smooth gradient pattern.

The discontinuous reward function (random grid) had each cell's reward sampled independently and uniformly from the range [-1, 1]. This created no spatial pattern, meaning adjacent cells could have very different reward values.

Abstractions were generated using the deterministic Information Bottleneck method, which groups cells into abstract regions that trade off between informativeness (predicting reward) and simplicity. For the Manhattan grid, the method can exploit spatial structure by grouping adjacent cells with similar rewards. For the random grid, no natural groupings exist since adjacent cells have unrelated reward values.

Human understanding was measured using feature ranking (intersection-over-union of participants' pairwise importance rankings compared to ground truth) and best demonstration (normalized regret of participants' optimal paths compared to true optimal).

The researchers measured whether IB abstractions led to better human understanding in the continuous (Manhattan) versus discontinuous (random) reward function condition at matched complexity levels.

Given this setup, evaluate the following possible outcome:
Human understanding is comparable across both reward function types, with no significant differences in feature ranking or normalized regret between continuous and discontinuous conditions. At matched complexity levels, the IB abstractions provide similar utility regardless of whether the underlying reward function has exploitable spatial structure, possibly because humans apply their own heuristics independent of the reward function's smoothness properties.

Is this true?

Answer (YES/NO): NO